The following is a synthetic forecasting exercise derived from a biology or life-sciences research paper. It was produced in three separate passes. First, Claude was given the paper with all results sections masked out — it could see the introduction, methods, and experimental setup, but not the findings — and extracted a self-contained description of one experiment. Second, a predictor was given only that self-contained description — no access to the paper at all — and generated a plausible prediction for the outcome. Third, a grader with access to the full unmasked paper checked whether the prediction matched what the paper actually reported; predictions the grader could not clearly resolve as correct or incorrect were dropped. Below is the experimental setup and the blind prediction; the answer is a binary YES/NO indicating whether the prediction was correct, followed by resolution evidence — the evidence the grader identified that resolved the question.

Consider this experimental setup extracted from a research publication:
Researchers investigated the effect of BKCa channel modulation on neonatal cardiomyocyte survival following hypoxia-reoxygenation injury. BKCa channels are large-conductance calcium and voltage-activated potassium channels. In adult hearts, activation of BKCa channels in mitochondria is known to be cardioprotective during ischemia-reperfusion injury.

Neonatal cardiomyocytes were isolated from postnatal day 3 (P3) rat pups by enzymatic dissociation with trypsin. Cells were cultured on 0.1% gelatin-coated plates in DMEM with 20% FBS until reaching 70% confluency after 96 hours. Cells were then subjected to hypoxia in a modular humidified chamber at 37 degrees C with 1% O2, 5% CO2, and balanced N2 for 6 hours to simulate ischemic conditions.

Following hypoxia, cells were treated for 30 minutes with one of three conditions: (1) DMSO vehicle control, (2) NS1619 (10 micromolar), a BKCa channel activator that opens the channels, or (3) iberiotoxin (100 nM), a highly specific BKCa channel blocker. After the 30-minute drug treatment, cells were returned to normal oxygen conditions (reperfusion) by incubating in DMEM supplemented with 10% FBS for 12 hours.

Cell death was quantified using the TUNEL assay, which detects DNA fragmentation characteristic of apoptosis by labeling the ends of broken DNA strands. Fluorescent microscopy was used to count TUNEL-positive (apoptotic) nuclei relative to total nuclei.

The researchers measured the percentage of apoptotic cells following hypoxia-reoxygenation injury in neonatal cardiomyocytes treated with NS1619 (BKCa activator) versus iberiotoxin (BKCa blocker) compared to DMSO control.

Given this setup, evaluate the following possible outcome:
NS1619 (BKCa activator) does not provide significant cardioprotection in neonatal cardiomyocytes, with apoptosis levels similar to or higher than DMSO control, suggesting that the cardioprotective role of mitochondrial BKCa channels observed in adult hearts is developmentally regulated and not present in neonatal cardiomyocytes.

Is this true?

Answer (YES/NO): YES